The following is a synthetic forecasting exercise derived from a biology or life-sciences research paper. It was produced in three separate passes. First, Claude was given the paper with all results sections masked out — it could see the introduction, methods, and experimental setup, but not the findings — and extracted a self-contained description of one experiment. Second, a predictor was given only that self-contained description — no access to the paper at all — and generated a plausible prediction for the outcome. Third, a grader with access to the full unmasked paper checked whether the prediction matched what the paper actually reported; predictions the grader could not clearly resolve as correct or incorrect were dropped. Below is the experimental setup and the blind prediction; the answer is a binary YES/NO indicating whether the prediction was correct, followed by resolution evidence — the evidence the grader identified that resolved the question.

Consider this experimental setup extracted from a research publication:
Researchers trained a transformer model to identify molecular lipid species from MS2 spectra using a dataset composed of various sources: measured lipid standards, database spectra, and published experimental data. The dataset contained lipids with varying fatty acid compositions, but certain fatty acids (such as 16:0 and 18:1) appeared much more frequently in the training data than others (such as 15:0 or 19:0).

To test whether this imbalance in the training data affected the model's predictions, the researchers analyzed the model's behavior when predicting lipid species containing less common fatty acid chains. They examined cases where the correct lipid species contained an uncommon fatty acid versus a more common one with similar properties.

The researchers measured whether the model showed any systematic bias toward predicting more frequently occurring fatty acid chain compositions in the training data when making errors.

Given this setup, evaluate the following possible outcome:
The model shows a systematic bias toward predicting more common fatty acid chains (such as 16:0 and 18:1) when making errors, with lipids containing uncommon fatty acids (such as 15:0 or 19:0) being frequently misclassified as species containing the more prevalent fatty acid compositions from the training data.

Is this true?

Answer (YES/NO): YES